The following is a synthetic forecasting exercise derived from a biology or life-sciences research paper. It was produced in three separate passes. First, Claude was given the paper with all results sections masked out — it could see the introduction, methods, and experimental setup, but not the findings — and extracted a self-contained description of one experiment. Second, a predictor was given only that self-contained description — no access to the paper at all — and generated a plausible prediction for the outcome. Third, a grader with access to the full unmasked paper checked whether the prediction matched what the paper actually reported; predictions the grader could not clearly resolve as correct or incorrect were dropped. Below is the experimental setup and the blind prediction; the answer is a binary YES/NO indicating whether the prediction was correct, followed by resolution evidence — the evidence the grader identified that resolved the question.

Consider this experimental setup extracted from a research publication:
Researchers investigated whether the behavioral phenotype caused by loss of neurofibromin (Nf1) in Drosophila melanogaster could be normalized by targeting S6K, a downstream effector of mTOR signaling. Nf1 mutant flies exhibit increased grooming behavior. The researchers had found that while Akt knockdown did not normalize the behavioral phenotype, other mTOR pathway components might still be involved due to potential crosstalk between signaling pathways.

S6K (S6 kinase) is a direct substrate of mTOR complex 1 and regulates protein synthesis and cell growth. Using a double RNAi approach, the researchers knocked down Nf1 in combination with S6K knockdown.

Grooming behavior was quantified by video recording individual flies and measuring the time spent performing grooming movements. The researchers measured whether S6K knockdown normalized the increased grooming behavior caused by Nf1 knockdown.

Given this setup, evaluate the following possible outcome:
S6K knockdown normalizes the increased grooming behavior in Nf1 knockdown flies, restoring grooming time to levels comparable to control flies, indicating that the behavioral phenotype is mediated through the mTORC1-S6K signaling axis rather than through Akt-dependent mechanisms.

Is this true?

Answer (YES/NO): YES